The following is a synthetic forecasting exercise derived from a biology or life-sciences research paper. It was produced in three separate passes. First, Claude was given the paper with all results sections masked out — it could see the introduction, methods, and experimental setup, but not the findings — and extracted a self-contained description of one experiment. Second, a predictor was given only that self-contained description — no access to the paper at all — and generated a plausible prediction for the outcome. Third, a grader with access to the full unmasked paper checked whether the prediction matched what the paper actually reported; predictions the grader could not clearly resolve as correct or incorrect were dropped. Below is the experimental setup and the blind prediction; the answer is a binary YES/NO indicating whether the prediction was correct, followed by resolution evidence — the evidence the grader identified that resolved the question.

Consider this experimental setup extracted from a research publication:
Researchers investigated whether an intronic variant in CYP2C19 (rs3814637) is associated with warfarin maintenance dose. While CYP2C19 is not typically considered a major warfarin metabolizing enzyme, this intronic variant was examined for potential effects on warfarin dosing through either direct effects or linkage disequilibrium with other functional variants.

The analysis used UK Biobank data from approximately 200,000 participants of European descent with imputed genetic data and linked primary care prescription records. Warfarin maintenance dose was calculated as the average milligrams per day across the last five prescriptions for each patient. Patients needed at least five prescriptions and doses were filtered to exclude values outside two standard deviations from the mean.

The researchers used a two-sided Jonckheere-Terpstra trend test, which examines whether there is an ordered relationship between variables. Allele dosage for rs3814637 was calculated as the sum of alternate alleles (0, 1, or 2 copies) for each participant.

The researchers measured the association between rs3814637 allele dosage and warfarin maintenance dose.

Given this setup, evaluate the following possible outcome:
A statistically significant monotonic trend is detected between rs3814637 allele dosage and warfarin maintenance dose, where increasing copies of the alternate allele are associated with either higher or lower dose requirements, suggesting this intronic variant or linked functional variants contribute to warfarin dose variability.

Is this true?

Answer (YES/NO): YES